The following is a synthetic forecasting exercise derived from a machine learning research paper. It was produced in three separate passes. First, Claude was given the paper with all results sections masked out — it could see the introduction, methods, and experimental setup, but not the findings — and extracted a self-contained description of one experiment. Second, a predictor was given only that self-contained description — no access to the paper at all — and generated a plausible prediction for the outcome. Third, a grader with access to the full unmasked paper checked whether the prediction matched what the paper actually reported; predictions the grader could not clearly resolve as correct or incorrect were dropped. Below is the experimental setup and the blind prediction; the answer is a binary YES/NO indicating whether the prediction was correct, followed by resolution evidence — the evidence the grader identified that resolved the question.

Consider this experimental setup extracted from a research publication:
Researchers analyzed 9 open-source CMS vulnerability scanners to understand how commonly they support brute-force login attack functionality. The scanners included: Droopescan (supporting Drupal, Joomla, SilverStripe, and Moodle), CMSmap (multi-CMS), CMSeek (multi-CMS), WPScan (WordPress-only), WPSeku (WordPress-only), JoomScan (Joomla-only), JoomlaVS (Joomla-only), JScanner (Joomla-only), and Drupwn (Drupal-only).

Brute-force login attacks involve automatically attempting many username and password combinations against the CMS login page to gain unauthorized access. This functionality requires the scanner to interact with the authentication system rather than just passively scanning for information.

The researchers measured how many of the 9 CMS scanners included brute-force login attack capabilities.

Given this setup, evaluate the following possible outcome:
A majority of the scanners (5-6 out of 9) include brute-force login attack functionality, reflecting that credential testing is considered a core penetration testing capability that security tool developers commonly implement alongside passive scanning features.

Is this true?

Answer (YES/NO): NO